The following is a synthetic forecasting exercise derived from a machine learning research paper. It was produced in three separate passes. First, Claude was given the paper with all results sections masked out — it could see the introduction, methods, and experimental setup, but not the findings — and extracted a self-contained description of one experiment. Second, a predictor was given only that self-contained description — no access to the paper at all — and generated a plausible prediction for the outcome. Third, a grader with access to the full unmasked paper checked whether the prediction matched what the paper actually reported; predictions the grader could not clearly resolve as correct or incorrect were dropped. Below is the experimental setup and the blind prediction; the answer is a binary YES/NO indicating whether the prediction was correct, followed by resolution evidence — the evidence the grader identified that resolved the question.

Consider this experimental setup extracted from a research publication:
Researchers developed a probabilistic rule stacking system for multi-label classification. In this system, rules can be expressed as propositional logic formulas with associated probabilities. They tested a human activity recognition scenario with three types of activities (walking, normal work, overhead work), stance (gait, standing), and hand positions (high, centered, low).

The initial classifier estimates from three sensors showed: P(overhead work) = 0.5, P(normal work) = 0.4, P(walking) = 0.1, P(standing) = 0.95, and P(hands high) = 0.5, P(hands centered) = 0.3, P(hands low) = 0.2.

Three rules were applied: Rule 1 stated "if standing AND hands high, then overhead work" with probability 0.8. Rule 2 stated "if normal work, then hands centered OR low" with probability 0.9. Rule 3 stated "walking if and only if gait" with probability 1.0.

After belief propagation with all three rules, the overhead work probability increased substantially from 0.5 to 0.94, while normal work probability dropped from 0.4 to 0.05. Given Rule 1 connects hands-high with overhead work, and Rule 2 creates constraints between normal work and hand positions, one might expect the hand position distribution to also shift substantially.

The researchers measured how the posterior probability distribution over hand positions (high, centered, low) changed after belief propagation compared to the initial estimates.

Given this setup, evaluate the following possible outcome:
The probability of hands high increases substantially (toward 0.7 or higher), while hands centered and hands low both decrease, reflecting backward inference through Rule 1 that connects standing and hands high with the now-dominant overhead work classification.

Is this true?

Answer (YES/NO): NO